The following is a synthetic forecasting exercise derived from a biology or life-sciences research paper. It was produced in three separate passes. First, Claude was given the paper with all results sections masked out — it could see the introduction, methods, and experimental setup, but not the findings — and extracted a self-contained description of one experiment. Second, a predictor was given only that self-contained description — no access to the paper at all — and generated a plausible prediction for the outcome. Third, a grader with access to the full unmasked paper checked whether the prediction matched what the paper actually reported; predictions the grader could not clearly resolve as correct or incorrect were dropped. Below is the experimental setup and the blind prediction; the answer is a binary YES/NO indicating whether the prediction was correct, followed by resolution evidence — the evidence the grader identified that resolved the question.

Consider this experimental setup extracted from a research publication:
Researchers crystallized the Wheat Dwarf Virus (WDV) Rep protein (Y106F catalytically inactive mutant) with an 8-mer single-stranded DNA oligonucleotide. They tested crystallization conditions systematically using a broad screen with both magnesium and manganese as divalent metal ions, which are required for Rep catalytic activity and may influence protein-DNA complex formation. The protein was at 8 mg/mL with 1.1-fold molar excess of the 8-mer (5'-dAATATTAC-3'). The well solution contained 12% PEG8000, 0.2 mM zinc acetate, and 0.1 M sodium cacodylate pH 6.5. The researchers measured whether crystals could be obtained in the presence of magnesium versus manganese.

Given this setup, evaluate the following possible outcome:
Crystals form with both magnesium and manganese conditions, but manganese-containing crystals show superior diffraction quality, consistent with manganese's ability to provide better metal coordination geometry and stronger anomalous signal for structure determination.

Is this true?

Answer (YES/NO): NO